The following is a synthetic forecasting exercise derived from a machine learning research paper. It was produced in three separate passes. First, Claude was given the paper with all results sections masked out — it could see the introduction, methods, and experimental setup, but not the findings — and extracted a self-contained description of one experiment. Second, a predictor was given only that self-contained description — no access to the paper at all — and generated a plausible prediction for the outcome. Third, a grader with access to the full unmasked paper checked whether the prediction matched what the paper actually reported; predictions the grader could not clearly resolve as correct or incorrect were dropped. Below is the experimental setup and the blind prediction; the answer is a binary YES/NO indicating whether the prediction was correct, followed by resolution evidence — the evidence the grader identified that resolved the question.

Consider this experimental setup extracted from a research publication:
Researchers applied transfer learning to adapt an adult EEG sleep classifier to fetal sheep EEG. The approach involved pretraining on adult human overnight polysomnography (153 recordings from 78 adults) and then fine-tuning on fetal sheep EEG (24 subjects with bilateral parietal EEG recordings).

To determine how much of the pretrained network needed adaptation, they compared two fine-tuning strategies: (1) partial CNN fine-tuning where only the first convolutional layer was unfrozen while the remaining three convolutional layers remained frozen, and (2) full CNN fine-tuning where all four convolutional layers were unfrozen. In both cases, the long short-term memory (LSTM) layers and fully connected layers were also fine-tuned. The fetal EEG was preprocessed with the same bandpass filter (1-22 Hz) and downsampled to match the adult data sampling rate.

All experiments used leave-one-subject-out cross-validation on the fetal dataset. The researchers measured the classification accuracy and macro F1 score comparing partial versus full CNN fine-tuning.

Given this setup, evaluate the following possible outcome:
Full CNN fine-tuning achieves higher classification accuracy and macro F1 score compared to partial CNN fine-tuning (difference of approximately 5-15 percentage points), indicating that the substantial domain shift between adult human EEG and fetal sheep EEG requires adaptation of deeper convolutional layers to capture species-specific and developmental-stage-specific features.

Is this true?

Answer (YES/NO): YES